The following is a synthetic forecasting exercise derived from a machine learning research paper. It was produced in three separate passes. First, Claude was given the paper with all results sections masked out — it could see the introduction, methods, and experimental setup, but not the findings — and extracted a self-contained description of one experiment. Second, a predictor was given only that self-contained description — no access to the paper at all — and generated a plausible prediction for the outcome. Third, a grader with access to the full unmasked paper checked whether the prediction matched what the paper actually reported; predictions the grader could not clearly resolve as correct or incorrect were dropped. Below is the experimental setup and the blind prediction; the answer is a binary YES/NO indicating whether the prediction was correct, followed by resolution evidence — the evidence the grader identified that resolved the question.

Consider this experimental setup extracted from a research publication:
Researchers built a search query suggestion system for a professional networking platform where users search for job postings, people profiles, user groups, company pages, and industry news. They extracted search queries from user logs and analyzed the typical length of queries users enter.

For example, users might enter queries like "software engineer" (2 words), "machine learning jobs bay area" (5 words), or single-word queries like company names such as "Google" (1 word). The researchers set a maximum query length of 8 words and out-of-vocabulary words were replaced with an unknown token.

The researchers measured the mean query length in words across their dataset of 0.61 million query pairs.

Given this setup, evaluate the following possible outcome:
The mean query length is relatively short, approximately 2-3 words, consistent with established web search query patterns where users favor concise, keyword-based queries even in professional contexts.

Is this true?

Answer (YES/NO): YES